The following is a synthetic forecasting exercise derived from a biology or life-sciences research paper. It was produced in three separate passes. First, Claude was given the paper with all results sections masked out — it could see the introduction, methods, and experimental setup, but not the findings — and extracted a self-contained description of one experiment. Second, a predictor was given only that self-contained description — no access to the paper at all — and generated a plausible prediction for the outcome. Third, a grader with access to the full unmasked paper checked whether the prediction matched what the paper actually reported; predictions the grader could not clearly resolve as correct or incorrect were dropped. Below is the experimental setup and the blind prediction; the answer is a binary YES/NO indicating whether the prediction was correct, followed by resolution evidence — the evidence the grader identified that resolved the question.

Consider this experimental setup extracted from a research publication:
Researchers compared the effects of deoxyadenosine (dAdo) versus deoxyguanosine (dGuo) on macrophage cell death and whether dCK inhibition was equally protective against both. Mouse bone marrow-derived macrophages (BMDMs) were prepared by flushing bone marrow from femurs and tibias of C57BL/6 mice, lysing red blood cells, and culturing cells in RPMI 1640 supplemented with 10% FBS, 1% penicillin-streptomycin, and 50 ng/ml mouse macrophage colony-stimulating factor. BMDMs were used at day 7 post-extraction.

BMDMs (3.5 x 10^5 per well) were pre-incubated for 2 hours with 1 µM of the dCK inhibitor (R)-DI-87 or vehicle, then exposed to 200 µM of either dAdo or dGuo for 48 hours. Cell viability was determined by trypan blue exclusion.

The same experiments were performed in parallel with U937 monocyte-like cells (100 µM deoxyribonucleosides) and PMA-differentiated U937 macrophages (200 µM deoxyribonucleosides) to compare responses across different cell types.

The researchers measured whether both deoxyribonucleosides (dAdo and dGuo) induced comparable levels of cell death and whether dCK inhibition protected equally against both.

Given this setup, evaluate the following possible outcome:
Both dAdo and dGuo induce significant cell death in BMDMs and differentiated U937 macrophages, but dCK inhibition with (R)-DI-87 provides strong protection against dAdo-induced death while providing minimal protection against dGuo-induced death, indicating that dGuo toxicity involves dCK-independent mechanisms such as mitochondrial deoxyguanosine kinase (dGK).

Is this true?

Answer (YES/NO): NO